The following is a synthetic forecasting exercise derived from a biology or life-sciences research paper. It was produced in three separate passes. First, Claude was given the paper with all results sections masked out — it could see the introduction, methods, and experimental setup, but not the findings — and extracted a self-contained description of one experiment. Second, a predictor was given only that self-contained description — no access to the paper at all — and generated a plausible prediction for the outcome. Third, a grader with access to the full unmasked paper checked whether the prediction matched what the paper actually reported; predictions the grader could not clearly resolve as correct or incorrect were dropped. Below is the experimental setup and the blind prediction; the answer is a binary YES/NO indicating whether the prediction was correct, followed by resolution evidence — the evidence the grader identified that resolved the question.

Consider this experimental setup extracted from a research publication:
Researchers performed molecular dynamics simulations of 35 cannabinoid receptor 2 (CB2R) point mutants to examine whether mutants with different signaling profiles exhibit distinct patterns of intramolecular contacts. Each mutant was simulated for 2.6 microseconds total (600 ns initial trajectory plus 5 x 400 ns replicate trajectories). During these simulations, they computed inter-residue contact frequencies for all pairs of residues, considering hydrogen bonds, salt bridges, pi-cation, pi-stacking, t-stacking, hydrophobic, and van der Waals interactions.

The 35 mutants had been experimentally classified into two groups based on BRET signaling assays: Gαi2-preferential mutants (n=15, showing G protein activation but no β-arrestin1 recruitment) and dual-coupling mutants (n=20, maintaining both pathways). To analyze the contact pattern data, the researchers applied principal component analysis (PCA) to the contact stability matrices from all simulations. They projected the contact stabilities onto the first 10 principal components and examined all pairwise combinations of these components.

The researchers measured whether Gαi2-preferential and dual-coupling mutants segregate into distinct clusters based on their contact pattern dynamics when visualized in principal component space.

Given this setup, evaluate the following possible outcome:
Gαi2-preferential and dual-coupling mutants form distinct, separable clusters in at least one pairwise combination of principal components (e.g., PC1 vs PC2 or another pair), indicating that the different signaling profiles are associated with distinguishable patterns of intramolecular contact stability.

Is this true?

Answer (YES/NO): YES